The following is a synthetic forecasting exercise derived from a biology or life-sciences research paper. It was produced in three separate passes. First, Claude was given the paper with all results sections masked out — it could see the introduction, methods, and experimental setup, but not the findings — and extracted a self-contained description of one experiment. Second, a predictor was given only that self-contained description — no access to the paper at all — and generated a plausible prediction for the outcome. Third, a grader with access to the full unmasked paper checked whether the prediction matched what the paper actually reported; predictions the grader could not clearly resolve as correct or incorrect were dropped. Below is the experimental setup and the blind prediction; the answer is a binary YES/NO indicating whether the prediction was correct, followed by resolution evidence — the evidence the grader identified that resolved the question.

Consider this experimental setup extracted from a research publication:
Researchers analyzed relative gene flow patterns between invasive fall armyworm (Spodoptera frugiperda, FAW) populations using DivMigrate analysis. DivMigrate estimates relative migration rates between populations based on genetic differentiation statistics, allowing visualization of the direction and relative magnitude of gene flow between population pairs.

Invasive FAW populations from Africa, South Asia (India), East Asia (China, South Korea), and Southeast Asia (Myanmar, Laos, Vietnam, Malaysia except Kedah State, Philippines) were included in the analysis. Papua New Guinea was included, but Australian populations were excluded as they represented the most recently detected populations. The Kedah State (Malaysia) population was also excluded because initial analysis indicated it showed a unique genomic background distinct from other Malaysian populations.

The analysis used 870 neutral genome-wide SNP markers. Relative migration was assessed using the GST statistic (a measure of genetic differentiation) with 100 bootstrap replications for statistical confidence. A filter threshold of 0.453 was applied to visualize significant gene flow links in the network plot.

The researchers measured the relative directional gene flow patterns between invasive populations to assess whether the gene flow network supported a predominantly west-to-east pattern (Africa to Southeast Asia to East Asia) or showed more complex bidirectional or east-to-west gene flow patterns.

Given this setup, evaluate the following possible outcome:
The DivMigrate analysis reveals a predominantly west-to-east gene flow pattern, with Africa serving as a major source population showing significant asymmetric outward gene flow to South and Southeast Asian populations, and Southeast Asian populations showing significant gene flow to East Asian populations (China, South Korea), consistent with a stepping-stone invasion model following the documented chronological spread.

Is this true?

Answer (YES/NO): NO